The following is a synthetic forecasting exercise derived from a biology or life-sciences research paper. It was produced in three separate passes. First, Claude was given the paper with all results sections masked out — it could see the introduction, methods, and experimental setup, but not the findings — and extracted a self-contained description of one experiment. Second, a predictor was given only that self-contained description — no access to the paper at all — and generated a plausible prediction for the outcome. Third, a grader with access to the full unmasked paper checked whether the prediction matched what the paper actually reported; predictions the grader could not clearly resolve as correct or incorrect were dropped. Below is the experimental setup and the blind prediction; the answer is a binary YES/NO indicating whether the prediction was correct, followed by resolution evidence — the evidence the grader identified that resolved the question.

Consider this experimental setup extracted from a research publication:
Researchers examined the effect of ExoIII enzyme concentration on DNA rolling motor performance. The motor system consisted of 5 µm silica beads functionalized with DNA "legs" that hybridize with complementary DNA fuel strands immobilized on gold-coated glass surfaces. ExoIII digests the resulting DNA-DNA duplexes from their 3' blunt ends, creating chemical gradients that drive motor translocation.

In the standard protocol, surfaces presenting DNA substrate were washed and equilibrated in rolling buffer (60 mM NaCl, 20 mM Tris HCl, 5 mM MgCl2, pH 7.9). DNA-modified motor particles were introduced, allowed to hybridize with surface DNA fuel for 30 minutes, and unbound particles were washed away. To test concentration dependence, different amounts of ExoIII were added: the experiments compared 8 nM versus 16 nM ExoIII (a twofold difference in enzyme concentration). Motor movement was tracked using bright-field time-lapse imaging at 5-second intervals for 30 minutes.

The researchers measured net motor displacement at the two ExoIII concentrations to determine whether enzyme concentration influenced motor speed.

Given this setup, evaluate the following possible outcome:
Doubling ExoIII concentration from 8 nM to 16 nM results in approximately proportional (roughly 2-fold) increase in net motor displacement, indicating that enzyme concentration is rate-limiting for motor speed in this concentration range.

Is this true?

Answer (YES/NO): NO